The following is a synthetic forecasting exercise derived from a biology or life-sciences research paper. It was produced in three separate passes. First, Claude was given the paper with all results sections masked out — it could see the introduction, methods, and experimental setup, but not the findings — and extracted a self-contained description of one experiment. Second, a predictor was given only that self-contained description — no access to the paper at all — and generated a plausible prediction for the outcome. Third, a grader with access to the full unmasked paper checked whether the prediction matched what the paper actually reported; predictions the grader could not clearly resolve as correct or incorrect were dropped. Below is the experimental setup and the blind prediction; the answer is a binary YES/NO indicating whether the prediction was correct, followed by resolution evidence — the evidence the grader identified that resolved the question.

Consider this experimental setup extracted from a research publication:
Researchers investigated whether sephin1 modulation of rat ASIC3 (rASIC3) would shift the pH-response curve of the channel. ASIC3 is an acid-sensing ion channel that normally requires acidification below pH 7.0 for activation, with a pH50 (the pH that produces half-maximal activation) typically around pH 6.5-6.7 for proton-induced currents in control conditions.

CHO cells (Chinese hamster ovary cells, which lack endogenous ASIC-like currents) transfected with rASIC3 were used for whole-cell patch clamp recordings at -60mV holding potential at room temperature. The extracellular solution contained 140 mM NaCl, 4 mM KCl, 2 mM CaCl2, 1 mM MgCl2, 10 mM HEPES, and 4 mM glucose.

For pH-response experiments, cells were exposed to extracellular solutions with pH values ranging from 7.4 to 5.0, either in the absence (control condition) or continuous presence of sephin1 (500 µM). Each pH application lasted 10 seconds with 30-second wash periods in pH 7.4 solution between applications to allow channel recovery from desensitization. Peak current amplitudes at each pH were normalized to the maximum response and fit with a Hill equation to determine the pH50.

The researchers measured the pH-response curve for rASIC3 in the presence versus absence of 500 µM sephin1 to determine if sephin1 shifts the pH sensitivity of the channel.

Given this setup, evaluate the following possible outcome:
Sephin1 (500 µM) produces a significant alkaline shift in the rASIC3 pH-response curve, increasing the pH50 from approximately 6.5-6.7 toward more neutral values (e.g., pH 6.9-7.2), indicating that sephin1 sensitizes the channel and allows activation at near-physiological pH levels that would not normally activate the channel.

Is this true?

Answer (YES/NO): NO